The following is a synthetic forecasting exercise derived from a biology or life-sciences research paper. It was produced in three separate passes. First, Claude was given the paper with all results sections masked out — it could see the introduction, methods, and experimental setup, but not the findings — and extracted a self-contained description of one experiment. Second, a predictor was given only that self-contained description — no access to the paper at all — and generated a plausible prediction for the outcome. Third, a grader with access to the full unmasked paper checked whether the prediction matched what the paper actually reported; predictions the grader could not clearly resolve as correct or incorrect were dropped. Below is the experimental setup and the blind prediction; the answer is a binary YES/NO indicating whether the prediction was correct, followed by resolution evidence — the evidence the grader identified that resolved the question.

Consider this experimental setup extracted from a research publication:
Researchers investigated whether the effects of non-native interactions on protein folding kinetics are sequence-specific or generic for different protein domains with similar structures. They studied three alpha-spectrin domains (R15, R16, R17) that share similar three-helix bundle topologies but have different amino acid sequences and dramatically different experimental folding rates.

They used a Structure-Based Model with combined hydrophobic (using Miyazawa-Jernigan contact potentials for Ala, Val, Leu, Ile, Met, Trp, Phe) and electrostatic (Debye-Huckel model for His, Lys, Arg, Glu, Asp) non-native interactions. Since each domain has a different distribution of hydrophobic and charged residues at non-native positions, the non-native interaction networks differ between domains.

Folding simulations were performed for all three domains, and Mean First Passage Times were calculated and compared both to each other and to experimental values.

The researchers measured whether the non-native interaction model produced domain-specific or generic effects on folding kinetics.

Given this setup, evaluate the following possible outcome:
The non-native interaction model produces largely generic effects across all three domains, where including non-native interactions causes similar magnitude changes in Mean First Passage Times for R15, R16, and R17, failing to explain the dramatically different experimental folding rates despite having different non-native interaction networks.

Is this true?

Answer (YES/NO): NO